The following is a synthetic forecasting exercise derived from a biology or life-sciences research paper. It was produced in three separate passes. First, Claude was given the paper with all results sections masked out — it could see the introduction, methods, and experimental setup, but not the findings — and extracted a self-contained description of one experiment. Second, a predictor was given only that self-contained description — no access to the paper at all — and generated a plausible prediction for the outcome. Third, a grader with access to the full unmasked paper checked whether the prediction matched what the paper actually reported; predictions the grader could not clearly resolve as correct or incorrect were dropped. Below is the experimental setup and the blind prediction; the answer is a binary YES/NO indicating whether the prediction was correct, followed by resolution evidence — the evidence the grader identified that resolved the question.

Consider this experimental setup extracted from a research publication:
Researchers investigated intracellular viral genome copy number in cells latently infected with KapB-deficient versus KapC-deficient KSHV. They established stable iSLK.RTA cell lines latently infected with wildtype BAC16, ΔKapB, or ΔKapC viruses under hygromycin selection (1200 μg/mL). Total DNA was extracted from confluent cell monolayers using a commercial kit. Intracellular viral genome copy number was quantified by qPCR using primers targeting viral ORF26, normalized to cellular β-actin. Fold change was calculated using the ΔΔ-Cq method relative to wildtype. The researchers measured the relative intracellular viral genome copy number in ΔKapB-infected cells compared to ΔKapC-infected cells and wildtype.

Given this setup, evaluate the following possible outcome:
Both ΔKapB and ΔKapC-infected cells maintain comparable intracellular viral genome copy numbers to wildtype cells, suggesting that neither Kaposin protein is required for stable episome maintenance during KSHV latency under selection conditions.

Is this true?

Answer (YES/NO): NO